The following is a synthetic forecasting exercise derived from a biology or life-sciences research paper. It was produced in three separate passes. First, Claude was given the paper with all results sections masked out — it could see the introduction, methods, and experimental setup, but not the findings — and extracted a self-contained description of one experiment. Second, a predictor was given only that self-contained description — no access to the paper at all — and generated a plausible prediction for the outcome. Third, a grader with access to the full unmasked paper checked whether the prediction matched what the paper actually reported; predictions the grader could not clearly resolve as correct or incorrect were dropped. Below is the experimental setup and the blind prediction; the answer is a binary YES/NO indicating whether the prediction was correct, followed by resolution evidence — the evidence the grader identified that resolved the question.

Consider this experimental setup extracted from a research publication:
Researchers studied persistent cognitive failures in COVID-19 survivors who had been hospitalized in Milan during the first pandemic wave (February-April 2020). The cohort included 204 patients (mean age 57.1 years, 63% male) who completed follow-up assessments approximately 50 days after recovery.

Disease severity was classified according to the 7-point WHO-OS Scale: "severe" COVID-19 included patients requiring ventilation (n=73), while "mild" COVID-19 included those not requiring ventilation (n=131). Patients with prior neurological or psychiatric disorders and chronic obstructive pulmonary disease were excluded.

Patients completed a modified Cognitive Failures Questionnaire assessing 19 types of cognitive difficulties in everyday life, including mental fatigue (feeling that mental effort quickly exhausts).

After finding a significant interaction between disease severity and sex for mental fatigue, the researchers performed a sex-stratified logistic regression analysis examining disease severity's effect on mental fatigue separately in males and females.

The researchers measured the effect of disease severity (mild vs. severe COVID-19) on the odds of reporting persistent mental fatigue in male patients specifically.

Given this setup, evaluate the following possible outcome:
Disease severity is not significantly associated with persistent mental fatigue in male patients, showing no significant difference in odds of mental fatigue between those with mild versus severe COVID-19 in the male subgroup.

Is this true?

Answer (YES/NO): YES